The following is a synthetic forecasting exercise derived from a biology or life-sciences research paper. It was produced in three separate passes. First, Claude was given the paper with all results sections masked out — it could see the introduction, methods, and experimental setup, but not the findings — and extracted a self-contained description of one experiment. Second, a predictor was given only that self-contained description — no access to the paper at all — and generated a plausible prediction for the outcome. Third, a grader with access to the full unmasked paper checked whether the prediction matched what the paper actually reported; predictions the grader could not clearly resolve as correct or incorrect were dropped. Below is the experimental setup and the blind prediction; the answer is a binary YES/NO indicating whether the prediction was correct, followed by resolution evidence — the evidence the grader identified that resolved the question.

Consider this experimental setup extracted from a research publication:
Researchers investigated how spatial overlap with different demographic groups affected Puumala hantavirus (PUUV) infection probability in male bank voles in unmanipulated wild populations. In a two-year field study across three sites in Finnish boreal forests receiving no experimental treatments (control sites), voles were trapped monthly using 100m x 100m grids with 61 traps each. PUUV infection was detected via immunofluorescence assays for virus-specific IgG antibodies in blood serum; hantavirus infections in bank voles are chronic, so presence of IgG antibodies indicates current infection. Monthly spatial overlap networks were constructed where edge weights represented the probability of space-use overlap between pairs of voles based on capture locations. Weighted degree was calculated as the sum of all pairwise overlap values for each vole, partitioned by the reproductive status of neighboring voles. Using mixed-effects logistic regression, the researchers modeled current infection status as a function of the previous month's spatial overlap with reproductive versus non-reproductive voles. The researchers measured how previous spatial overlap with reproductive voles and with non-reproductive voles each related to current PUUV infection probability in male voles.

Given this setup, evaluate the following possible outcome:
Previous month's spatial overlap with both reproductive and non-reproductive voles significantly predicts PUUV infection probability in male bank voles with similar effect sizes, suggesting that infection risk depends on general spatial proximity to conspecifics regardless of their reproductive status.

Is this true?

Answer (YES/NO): NO